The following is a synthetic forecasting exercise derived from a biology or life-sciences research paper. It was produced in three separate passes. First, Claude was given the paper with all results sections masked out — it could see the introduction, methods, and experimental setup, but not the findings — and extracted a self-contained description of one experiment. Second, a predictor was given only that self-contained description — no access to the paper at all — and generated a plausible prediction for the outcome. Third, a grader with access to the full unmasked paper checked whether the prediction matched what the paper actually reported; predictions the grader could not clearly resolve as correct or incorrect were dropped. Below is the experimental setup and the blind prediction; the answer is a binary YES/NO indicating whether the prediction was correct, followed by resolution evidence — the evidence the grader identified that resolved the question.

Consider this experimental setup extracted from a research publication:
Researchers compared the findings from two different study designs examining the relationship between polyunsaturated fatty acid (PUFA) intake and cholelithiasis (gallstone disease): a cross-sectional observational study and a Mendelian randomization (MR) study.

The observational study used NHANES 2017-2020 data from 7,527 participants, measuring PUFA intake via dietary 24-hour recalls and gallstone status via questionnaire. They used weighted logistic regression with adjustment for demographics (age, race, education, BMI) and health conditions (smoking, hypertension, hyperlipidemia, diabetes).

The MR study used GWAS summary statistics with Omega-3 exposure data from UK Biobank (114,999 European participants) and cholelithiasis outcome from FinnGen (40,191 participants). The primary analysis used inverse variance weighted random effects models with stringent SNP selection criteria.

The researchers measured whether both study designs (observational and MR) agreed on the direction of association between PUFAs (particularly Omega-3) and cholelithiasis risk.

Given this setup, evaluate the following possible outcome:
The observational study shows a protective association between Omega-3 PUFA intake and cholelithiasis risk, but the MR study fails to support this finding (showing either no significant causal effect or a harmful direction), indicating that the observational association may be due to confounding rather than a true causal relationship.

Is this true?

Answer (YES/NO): NO